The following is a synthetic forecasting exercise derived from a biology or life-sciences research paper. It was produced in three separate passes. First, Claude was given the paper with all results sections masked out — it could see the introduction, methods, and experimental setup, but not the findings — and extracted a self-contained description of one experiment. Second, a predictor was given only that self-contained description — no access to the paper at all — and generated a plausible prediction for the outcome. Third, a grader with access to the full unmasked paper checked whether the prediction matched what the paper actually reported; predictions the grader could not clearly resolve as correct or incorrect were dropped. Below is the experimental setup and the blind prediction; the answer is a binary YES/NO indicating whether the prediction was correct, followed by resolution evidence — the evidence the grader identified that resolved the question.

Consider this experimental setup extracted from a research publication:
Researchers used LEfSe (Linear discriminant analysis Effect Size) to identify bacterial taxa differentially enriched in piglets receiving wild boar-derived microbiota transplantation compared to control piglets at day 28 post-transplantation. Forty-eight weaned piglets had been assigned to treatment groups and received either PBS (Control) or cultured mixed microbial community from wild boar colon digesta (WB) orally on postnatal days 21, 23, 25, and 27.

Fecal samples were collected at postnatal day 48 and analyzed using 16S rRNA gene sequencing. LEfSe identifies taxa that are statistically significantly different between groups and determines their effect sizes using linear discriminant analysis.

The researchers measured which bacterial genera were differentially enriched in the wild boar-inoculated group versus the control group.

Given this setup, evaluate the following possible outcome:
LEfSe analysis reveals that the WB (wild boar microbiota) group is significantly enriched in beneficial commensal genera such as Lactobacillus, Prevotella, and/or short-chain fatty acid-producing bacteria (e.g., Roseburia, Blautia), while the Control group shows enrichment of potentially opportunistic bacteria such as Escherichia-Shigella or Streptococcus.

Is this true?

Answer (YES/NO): NO